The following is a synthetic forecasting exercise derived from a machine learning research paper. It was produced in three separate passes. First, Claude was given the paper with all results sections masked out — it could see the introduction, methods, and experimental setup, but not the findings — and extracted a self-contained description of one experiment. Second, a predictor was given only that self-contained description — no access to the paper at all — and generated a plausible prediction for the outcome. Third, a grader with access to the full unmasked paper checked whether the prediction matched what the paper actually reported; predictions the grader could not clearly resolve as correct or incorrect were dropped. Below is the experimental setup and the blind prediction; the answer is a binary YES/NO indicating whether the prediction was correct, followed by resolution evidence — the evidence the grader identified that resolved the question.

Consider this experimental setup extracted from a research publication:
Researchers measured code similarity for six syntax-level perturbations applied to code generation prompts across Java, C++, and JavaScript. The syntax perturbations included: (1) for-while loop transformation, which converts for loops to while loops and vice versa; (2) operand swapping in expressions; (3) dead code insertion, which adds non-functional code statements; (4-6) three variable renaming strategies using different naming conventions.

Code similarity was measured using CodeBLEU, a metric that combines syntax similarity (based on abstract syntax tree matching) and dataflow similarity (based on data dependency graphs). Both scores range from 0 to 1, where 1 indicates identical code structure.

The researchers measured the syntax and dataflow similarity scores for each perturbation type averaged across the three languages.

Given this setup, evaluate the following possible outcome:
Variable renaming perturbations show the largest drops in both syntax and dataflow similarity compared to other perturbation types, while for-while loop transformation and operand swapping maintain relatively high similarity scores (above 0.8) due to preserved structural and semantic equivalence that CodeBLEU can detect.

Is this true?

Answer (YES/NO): NO